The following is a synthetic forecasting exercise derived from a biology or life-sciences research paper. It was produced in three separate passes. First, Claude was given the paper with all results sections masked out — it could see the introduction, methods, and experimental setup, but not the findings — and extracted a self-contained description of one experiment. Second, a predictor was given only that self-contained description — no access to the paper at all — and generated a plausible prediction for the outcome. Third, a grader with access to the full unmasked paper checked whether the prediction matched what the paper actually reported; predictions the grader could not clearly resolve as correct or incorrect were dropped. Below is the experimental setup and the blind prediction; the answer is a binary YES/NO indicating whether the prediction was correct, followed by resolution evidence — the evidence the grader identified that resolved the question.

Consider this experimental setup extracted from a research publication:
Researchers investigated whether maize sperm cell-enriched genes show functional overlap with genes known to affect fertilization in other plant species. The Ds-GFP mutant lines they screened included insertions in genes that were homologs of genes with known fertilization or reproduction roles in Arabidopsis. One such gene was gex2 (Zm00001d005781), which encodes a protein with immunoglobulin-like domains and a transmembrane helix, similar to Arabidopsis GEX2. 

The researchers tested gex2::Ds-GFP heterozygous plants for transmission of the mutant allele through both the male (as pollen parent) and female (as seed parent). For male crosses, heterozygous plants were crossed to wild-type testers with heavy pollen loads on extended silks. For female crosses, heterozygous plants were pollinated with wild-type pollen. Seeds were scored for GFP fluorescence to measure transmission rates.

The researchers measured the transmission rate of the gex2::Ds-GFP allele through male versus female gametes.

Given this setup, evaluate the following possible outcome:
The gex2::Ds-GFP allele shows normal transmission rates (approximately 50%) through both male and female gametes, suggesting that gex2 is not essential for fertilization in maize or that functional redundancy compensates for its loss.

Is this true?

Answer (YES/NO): NO